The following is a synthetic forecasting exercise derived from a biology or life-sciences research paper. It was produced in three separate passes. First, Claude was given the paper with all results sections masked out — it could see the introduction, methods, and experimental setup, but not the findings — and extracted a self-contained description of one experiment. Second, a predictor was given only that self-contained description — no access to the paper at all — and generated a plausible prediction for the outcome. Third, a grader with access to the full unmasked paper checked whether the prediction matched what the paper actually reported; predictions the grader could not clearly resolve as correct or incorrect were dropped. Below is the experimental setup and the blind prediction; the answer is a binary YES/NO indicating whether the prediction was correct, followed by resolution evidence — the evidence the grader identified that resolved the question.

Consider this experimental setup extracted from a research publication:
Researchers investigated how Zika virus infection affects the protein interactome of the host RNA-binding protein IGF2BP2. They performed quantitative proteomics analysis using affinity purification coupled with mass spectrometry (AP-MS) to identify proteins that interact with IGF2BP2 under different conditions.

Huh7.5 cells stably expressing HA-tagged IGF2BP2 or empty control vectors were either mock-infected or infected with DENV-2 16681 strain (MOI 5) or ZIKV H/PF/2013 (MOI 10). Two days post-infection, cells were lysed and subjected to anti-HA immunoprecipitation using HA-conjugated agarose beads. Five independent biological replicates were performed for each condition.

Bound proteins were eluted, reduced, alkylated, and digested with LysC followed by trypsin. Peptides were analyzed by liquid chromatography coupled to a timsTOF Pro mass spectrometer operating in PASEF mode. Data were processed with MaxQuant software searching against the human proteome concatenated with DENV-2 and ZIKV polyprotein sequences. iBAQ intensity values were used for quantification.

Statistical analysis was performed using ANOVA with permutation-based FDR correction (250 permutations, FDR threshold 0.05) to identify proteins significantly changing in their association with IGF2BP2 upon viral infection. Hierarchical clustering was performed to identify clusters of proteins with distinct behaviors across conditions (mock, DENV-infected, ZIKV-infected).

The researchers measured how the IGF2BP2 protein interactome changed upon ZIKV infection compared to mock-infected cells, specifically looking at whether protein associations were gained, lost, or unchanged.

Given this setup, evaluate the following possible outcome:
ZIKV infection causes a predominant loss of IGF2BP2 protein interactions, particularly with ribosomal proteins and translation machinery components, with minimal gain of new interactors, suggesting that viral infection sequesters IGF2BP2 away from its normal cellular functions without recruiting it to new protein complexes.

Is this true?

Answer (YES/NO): NO